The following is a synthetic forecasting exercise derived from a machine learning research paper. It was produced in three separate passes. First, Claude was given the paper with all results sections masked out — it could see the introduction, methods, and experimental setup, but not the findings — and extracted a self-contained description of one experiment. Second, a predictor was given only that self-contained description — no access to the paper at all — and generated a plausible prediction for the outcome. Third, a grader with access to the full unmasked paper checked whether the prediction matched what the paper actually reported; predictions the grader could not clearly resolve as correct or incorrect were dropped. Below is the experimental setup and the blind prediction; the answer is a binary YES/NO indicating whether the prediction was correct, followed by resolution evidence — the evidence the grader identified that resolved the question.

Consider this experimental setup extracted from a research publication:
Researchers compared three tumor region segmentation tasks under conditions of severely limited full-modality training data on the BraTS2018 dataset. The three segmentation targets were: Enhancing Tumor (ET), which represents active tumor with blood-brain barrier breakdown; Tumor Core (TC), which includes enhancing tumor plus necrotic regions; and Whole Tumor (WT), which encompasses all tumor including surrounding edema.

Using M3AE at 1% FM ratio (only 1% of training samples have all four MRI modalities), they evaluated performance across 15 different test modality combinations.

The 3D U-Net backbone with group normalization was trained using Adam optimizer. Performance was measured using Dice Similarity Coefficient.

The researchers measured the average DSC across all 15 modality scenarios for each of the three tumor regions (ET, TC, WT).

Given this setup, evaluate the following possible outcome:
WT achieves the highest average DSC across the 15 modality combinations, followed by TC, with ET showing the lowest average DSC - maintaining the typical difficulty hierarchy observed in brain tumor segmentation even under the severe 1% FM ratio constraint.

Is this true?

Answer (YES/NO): YES